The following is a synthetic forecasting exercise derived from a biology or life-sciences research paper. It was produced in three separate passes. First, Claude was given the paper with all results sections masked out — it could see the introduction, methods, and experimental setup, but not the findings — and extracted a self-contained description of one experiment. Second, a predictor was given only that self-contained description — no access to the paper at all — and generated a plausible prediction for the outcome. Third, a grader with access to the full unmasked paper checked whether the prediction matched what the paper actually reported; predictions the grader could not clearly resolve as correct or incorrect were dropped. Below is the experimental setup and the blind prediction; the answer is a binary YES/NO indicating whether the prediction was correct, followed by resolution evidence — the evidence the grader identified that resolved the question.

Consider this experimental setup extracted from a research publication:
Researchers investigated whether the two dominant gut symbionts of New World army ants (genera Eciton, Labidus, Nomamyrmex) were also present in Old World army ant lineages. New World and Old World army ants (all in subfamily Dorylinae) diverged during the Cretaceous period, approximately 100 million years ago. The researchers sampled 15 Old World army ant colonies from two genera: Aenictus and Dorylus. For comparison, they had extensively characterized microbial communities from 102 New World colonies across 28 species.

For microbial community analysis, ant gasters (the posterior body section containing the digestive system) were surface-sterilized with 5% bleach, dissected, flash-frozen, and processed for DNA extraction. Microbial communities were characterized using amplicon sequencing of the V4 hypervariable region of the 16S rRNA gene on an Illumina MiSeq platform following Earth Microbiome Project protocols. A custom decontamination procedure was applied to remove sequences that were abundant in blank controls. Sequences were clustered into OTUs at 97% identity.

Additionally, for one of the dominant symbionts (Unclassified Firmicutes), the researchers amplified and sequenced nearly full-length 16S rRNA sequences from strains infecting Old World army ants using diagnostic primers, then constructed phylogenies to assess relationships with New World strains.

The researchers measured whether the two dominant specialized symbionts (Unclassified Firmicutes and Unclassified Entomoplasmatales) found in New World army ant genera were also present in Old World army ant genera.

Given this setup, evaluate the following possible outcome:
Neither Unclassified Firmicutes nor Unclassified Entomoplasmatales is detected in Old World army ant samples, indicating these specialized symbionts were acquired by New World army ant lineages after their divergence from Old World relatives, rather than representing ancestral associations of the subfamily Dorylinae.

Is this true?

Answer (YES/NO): NO